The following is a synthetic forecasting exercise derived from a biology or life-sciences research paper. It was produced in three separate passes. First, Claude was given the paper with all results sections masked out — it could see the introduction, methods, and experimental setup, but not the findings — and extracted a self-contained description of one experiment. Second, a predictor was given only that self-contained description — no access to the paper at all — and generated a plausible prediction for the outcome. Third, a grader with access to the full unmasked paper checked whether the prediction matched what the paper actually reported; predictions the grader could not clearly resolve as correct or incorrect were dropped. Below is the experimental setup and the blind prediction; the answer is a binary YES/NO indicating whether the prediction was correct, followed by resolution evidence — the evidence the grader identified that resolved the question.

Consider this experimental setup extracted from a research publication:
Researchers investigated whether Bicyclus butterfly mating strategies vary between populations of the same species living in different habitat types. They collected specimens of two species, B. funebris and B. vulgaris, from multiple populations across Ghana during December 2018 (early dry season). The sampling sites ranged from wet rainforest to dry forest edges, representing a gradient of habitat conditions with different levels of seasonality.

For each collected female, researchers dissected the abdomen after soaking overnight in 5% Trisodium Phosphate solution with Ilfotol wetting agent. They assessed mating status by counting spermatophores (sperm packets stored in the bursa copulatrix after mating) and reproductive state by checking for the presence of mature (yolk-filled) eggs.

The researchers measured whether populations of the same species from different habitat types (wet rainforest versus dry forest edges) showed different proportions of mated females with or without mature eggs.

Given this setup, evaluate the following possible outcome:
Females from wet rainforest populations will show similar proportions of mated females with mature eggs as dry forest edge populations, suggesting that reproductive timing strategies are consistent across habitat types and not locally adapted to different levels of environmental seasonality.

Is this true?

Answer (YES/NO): YES